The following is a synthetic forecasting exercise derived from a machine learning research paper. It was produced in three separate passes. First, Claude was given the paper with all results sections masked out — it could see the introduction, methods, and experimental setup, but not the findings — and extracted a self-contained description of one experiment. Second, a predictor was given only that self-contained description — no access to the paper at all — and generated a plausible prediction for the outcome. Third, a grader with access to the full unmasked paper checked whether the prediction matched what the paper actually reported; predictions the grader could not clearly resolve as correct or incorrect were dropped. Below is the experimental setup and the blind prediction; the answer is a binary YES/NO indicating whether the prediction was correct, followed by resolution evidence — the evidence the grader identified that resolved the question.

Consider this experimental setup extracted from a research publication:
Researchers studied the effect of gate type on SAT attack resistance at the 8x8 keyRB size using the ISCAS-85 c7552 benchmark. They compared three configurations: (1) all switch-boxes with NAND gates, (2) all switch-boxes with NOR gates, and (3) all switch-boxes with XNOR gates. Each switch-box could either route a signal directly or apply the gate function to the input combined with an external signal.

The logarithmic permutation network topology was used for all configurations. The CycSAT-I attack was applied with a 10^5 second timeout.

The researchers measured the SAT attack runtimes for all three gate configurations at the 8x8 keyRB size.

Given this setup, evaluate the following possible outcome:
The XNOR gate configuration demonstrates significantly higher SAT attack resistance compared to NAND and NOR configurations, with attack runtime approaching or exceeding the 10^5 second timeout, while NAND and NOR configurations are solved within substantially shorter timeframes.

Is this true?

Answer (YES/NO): NO